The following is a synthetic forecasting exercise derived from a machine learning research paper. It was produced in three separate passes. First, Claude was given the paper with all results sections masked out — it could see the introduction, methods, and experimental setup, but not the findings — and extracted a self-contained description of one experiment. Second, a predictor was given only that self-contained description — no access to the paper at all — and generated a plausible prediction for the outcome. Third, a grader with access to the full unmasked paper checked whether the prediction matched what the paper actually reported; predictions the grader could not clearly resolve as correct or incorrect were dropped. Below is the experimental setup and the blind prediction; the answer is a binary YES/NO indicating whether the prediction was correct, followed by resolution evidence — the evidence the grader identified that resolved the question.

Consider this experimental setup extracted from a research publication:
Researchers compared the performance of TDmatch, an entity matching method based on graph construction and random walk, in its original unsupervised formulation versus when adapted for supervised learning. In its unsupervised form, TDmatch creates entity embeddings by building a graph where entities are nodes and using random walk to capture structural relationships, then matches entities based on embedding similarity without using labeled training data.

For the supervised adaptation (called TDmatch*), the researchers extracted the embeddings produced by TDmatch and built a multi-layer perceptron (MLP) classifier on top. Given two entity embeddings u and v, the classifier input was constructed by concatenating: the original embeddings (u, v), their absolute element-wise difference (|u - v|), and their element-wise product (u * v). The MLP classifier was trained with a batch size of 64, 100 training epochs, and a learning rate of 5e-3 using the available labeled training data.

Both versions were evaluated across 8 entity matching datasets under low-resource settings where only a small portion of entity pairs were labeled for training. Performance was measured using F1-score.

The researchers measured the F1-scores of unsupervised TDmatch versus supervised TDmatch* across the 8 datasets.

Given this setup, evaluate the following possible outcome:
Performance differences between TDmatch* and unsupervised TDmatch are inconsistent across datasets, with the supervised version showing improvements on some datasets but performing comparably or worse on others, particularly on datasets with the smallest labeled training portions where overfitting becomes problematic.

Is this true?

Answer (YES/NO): YES